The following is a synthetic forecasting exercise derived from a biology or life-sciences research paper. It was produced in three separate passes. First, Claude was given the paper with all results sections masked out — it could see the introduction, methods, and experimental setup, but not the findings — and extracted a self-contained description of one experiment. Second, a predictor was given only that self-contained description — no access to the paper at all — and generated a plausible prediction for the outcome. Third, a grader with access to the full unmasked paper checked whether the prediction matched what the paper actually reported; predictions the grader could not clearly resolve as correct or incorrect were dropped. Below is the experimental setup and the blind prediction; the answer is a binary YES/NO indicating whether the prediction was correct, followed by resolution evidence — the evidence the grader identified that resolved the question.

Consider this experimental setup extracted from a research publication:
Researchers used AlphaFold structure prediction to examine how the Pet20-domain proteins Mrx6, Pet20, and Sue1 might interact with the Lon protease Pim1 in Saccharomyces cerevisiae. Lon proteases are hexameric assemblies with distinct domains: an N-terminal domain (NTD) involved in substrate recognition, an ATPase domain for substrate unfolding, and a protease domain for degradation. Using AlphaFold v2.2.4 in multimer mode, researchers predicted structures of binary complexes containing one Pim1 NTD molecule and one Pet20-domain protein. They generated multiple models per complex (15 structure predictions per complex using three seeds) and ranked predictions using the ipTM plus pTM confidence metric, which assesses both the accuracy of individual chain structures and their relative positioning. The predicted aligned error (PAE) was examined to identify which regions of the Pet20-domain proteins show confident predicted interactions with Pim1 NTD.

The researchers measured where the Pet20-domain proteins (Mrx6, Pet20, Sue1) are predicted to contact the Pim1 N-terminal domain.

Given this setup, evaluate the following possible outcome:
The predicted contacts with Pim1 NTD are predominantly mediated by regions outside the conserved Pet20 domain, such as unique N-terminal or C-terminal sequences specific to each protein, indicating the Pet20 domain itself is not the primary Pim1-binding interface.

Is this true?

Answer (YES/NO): NO